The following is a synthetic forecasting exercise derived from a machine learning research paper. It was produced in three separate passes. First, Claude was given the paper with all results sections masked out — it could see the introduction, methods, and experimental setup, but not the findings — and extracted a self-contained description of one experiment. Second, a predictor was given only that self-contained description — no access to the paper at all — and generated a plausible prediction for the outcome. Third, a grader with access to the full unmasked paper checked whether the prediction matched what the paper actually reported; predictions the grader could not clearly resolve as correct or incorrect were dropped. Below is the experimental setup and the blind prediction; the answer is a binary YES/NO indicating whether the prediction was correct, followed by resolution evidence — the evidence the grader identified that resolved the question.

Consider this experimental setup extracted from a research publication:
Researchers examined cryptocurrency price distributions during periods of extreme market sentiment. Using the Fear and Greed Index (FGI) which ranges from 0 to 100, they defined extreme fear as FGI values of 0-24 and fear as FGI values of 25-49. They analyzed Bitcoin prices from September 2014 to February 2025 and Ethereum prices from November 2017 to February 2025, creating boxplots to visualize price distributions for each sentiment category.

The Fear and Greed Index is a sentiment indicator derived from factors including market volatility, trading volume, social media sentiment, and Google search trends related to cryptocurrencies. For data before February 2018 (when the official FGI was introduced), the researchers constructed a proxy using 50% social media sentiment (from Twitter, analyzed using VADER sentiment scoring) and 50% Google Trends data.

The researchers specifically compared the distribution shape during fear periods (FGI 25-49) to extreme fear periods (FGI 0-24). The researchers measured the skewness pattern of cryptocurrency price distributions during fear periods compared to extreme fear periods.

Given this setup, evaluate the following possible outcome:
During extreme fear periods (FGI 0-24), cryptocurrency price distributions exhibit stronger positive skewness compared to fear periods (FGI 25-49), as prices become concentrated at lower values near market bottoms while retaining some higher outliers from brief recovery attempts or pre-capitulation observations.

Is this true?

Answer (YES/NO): NO